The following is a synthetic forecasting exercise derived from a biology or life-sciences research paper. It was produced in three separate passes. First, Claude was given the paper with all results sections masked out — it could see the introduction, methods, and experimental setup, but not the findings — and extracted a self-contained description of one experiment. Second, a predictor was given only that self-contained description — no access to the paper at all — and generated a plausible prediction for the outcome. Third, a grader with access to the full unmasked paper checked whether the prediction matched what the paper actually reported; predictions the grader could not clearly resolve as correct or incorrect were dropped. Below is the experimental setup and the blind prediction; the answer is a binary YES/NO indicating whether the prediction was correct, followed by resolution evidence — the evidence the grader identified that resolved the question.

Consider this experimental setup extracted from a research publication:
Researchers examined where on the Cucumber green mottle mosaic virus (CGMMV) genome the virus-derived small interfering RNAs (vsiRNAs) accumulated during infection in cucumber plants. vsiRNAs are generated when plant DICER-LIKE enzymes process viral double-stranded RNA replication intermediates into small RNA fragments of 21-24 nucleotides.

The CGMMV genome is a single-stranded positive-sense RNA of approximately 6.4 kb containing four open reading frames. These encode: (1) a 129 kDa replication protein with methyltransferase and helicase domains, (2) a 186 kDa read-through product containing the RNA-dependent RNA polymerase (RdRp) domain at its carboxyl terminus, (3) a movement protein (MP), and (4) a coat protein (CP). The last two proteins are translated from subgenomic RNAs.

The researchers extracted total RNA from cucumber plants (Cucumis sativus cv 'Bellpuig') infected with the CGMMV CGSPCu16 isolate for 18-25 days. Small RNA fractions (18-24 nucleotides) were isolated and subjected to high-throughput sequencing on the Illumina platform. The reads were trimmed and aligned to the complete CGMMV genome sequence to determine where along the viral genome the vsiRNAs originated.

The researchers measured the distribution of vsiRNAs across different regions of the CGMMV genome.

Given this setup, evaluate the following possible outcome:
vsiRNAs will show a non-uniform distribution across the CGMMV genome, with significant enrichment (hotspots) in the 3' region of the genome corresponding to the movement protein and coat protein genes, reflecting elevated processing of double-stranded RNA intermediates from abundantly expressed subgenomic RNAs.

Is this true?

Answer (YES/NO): NO